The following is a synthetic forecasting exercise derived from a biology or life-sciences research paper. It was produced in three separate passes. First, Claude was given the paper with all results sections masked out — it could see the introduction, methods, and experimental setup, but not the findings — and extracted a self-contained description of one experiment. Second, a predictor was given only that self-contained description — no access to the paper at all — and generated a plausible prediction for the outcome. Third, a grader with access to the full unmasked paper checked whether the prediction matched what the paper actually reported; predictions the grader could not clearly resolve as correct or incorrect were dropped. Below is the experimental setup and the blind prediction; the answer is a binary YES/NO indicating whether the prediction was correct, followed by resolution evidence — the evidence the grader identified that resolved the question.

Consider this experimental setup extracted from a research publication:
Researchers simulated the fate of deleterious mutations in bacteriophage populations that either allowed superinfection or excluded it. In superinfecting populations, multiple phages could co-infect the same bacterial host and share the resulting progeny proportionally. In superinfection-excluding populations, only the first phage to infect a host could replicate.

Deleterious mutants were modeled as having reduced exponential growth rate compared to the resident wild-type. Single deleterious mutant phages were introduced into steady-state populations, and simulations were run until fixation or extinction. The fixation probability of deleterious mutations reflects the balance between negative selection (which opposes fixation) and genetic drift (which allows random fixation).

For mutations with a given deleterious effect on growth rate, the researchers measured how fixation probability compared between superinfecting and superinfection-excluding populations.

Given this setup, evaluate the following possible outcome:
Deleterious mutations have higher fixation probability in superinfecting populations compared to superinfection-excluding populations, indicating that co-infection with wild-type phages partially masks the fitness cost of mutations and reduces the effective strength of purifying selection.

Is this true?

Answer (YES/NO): NO